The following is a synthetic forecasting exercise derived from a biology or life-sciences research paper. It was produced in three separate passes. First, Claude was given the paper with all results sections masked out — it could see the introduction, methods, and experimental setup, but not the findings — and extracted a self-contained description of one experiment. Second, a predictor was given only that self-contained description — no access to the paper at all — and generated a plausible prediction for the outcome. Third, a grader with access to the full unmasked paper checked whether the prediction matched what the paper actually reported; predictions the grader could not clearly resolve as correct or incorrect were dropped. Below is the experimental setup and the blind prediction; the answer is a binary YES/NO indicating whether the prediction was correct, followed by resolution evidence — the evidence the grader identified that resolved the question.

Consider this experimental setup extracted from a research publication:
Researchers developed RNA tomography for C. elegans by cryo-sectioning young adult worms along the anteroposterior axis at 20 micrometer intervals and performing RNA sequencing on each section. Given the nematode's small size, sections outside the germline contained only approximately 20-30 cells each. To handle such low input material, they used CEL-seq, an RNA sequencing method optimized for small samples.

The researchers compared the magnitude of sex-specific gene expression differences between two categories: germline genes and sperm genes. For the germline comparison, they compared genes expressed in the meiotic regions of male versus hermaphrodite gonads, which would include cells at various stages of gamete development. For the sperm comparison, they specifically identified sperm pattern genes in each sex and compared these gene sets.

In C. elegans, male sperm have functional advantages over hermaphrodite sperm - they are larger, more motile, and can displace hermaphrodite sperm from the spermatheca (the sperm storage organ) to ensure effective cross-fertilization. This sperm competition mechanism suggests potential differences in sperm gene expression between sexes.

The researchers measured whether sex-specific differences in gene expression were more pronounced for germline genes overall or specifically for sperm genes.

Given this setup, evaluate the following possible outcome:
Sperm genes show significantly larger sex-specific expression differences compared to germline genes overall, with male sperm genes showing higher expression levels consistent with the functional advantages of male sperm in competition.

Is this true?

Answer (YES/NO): YES